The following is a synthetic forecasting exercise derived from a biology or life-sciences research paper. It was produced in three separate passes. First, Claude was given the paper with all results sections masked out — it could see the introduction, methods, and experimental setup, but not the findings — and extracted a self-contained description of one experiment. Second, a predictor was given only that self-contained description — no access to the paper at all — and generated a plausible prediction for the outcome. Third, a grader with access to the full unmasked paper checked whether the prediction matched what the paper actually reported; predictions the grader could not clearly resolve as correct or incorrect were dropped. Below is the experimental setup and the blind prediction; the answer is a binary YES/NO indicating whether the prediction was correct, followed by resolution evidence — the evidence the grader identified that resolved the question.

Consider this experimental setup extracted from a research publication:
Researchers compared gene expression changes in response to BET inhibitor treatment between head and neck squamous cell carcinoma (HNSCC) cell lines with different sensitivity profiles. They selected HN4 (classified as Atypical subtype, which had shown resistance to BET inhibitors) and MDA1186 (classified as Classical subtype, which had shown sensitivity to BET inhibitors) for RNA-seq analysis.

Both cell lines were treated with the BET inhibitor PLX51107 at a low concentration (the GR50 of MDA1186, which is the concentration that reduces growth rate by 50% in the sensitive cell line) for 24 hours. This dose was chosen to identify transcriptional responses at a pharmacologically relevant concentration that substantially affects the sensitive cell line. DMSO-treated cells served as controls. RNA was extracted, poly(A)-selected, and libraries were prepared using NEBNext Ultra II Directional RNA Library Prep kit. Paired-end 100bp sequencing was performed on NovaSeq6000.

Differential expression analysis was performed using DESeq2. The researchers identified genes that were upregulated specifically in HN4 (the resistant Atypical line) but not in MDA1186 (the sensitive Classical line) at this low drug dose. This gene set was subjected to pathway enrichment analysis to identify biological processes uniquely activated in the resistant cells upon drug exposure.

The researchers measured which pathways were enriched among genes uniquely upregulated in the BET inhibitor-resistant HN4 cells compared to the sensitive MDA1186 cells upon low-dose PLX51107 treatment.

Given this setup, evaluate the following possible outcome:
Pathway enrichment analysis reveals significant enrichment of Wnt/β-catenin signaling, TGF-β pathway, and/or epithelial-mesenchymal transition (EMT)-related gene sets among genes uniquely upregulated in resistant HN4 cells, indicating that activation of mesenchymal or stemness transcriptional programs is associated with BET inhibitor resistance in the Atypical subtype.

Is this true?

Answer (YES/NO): YES